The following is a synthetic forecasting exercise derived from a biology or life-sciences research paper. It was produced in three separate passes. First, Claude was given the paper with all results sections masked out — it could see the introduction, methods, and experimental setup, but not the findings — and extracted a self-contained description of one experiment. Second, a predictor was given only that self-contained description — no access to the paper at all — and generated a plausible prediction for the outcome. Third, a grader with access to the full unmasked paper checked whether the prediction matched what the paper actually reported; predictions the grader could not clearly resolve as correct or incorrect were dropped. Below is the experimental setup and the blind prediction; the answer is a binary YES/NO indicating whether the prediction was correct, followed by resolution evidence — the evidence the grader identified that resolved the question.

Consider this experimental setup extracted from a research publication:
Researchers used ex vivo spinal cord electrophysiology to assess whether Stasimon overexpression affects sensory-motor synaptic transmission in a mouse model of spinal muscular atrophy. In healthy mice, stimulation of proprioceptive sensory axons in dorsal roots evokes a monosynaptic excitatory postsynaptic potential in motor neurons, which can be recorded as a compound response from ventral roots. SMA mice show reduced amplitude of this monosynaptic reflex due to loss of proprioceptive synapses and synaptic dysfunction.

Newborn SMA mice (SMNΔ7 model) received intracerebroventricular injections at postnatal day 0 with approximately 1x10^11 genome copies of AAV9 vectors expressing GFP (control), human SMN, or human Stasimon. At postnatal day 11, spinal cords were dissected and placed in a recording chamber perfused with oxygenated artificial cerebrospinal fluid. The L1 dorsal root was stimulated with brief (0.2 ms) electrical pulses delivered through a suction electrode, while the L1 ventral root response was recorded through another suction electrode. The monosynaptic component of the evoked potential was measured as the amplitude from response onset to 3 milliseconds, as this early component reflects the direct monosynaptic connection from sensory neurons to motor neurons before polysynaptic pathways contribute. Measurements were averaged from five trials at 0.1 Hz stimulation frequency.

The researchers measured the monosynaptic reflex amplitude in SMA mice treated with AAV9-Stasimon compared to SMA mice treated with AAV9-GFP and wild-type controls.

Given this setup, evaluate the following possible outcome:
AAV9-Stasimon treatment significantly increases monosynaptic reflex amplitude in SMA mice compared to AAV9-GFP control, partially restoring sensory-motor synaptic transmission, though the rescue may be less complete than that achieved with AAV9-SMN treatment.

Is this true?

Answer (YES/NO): NO